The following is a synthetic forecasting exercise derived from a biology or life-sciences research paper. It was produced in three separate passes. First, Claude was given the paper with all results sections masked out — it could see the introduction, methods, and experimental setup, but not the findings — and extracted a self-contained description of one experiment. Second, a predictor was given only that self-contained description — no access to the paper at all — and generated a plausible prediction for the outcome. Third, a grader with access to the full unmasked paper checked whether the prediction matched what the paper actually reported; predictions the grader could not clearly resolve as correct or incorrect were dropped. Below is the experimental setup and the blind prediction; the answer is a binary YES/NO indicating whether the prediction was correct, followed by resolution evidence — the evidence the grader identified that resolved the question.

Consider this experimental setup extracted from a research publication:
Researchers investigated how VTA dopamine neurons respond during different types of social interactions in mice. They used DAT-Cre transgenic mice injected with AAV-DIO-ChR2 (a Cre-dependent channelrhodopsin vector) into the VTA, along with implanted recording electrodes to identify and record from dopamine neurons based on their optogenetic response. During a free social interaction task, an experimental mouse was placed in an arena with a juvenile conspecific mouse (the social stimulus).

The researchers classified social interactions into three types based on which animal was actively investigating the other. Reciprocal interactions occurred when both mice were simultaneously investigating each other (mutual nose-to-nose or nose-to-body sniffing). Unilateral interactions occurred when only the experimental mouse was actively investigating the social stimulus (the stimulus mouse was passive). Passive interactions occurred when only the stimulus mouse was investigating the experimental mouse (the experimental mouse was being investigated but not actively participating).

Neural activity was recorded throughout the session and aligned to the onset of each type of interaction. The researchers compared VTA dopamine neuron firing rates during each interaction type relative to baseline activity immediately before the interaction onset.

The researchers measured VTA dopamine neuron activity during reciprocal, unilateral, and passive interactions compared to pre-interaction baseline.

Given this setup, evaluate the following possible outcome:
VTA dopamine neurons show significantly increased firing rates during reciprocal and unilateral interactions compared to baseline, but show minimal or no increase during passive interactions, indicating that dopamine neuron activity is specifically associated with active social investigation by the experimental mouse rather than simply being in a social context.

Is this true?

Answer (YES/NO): YES